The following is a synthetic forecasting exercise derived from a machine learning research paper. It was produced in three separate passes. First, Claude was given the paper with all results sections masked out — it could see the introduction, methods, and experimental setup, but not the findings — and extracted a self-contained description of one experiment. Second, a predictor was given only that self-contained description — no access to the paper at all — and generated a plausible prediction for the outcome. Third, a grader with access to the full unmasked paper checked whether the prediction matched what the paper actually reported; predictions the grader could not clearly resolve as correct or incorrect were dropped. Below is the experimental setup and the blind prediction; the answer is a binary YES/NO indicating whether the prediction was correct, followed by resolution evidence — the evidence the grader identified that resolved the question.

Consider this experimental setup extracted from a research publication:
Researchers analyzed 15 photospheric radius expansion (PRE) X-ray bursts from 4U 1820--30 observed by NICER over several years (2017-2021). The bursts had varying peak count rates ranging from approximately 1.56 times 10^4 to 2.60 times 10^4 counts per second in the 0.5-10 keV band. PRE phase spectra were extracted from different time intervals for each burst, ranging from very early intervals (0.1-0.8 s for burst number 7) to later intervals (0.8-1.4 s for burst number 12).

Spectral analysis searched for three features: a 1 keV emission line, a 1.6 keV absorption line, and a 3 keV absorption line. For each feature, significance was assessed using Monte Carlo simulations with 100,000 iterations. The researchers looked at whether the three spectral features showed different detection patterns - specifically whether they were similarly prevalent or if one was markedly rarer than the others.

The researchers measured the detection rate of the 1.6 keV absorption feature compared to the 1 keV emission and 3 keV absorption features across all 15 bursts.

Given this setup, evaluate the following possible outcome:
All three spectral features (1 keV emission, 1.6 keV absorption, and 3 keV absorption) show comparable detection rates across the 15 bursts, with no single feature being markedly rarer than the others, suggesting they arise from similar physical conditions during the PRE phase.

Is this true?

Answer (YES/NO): NO